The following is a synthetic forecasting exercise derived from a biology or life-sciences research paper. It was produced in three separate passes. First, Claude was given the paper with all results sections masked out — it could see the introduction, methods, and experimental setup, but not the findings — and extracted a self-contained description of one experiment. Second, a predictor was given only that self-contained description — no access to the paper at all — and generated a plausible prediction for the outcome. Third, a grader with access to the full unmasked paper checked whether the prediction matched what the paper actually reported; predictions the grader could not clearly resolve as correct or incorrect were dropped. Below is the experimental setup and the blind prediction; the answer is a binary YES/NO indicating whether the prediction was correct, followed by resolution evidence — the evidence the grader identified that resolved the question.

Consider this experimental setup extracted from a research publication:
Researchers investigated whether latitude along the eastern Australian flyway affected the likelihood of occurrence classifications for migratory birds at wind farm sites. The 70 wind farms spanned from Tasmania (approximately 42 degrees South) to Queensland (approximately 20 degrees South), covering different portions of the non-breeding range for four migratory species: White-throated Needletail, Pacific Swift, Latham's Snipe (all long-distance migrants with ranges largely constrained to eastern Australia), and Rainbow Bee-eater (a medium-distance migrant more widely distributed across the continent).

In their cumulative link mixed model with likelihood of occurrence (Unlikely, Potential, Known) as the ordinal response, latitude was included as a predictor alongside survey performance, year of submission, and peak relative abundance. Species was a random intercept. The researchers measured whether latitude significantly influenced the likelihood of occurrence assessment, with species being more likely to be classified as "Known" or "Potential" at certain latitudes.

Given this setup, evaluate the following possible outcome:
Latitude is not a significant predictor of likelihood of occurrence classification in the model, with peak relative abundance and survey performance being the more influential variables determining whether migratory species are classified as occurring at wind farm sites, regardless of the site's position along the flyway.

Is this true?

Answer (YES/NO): NO